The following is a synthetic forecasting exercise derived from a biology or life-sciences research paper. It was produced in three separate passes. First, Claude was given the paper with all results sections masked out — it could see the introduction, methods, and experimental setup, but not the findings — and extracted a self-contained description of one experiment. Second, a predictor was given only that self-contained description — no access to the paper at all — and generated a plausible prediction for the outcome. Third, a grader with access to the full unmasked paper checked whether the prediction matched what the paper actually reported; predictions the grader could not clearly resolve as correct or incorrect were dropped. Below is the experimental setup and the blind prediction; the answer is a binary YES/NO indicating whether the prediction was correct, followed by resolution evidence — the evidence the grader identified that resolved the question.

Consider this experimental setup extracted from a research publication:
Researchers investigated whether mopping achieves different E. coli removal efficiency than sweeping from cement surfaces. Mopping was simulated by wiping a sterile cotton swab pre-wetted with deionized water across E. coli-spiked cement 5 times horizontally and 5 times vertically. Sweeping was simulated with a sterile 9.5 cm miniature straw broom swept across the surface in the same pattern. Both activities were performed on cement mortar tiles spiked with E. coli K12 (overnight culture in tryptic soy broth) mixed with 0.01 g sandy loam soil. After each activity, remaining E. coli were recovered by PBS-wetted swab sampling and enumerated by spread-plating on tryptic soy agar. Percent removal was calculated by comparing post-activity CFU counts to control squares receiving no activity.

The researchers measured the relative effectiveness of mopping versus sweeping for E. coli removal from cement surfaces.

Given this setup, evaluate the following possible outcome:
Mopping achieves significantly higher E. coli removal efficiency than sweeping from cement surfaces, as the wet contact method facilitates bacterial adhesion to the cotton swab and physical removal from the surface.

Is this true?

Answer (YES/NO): NO